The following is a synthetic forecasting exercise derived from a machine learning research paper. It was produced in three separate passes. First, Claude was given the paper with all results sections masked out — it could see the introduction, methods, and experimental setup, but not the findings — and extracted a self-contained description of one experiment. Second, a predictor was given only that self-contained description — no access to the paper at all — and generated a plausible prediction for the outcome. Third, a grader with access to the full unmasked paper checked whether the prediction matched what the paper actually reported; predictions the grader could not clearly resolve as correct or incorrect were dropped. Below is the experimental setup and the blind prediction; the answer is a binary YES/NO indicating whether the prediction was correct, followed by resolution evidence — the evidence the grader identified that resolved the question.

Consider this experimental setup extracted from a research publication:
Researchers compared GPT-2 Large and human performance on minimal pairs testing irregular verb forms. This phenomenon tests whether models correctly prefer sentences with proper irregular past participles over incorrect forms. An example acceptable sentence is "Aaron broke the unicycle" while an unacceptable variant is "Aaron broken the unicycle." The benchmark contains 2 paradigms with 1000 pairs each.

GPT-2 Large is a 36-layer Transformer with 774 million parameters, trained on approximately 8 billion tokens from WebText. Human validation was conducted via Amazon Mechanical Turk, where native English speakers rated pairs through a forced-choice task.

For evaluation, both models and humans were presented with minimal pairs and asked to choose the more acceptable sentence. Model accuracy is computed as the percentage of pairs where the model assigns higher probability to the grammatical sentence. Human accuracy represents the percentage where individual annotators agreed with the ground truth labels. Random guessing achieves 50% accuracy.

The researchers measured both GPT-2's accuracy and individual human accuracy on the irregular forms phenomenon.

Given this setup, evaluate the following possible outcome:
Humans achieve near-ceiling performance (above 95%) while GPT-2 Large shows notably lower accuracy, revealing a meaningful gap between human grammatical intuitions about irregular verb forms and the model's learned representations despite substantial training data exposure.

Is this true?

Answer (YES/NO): YES